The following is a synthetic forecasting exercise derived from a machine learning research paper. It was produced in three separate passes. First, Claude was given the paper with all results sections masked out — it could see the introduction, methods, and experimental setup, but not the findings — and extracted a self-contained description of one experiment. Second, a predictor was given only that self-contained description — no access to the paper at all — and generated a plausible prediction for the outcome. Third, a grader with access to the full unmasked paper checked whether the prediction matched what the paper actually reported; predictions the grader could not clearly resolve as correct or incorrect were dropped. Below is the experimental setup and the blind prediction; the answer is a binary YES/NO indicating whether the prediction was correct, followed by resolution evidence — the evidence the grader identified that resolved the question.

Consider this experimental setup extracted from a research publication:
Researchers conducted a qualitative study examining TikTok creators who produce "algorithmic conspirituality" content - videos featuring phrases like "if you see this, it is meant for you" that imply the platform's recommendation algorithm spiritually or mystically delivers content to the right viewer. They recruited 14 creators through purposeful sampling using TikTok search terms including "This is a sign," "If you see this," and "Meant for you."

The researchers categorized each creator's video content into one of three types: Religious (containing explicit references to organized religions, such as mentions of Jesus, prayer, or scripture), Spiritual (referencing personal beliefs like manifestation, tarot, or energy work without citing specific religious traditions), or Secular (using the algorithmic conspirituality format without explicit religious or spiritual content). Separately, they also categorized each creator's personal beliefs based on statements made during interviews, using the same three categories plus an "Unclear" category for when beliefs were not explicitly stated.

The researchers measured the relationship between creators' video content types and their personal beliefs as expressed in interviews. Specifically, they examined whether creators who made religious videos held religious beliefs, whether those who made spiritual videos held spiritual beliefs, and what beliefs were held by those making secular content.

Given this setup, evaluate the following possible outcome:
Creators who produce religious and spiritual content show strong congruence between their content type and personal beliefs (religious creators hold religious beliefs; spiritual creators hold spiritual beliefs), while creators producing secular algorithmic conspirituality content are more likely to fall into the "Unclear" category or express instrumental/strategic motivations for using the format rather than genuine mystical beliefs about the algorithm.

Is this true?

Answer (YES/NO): NO